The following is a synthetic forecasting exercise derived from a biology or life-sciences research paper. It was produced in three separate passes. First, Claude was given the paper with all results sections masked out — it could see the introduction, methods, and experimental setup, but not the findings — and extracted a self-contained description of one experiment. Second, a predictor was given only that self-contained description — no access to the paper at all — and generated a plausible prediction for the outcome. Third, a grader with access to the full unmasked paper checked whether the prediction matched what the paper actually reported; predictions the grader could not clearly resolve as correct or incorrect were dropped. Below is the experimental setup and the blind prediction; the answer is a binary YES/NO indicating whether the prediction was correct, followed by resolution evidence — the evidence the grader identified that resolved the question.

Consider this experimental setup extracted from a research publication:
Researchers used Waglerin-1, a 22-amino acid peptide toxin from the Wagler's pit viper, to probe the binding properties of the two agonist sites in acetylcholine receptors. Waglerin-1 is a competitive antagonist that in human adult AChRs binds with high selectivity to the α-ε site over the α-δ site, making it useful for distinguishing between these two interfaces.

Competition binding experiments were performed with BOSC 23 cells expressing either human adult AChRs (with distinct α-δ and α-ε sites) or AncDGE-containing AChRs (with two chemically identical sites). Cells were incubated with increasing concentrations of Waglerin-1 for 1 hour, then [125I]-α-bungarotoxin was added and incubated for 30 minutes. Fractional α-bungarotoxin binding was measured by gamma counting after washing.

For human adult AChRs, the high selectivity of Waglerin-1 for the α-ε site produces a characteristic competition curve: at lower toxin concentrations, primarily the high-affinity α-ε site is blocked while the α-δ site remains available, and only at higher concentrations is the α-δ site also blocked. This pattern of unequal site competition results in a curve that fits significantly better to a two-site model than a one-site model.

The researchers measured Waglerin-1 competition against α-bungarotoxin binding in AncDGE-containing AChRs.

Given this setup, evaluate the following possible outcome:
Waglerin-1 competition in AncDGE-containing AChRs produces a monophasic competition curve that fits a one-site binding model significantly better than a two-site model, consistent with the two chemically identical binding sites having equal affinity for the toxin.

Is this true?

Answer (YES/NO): YES